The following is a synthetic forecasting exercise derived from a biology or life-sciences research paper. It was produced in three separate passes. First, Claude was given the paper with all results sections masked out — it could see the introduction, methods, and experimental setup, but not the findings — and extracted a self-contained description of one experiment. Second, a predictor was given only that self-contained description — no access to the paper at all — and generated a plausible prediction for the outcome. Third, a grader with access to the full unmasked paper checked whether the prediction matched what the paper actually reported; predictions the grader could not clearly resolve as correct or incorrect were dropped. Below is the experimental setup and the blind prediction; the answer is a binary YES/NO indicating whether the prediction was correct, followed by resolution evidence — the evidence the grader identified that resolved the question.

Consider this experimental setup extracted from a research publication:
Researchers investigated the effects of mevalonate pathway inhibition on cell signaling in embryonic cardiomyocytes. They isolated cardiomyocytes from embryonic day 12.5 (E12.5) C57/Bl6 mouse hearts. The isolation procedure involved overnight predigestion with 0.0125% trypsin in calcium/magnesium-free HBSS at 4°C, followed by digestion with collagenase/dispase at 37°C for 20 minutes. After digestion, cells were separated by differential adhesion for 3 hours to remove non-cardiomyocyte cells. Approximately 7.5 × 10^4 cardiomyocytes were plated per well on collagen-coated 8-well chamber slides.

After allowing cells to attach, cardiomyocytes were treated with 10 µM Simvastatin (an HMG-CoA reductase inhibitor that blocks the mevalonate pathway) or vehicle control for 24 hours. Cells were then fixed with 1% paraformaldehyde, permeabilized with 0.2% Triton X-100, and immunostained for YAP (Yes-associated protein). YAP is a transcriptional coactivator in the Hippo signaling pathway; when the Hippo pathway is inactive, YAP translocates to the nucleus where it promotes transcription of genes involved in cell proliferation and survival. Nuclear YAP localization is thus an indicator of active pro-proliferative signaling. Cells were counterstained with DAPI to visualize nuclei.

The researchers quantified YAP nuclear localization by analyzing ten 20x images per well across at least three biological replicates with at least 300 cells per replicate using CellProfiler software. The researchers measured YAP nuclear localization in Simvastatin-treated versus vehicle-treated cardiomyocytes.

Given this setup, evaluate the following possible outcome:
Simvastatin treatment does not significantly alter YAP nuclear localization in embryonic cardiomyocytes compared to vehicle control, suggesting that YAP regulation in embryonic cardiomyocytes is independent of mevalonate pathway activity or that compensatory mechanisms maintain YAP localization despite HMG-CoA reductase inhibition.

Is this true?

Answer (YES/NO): NO